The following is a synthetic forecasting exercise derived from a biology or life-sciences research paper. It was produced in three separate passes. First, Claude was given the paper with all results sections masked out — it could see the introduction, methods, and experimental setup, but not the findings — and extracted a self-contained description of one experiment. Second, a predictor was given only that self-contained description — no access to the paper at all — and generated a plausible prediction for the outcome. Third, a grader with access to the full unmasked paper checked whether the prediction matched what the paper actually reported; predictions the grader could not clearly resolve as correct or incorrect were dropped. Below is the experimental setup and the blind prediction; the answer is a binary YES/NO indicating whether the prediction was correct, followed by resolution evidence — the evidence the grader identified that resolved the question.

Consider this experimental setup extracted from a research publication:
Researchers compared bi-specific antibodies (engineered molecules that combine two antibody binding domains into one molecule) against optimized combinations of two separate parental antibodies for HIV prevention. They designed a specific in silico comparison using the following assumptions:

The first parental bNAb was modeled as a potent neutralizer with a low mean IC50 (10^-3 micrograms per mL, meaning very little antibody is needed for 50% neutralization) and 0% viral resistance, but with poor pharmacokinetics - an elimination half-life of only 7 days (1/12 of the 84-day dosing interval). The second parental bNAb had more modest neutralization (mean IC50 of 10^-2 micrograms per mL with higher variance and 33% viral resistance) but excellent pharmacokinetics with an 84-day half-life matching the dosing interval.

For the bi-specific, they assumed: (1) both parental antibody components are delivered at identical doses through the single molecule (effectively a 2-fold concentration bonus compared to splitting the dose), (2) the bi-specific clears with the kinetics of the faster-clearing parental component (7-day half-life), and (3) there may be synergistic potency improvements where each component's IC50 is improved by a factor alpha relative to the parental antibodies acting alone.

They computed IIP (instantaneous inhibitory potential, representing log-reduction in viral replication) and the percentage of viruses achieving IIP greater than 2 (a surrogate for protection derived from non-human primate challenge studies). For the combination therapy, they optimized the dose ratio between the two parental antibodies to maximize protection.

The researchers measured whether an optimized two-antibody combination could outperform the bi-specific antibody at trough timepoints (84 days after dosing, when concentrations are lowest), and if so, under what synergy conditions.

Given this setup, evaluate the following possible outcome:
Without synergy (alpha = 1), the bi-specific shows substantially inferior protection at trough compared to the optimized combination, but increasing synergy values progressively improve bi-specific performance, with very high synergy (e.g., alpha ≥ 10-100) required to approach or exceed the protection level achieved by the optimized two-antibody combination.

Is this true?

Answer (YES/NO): YES